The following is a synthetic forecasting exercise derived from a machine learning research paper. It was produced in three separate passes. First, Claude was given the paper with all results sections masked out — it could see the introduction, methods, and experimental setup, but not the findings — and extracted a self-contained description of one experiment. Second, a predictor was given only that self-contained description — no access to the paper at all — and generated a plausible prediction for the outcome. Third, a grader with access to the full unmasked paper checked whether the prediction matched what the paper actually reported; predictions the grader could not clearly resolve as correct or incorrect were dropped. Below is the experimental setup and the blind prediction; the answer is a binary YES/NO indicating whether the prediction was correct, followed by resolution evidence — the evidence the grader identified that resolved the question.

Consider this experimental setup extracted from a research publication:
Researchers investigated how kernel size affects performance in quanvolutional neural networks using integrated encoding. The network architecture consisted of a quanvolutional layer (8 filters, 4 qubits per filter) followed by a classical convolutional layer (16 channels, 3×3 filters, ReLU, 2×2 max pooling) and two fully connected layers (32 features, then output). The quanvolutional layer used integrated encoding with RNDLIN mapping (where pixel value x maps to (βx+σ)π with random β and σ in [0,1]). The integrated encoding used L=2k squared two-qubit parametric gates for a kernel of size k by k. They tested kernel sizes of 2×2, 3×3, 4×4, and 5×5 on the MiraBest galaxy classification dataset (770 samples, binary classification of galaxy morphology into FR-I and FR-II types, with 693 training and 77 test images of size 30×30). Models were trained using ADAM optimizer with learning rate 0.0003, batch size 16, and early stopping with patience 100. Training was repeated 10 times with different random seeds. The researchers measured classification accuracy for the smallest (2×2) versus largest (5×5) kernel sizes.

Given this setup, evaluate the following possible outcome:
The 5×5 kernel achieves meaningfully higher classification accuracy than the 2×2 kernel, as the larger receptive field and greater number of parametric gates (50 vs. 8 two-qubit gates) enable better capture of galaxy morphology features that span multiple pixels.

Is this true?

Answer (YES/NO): NO